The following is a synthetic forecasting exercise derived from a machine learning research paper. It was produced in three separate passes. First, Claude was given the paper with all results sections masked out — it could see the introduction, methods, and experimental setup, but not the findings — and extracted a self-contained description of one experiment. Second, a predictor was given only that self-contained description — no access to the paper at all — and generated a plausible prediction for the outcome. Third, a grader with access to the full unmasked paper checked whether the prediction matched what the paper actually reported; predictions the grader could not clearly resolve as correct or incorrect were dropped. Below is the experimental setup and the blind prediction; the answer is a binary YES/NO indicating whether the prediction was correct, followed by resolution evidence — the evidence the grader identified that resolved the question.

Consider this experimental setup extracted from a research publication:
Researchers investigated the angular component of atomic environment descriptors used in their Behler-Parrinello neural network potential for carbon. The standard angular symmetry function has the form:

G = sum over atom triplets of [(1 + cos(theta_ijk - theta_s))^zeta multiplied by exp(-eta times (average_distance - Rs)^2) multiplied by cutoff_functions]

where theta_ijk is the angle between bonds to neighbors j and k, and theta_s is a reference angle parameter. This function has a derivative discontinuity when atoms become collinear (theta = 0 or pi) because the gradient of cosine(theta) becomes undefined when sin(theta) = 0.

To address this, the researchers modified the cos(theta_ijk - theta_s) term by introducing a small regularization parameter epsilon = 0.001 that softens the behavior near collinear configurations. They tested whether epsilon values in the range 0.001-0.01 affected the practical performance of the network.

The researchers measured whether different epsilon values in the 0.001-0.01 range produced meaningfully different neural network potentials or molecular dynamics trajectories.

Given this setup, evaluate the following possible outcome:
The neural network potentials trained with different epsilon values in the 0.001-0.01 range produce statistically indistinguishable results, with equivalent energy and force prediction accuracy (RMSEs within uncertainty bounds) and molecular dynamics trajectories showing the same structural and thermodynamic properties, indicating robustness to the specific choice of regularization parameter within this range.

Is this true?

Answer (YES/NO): YES